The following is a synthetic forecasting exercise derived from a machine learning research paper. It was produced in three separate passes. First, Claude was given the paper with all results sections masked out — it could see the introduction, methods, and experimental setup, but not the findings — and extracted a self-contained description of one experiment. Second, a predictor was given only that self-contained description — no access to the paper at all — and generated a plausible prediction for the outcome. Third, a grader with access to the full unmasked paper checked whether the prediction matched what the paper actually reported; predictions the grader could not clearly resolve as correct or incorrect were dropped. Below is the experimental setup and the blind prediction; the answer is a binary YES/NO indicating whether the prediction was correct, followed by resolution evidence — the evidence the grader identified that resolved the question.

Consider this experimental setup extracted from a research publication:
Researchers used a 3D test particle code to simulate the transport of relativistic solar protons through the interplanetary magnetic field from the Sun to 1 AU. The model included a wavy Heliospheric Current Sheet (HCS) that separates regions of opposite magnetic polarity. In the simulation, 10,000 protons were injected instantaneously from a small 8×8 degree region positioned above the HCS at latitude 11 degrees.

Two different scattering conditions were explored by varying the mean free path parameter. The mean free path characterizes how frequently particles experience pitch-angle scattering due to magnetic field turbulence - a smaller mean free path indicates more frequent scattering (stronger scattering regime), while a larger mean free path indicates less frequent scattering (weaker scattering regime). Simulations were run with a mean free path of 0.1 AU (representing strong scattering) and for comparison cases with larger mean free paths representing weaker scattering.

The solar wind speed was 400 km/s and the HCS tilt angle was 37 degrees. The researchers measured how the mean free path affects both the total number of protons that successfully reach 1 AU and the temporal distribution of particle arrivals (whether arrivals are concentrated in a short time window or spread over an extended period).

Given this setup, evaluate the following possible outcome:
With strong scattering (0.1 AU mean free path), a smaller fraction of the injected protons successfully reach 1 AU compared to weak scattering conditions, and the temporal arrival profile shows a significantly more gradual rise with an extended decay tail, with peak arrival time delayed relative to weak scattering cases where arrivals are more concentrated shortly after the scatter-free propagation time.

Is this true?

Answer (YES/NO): NO